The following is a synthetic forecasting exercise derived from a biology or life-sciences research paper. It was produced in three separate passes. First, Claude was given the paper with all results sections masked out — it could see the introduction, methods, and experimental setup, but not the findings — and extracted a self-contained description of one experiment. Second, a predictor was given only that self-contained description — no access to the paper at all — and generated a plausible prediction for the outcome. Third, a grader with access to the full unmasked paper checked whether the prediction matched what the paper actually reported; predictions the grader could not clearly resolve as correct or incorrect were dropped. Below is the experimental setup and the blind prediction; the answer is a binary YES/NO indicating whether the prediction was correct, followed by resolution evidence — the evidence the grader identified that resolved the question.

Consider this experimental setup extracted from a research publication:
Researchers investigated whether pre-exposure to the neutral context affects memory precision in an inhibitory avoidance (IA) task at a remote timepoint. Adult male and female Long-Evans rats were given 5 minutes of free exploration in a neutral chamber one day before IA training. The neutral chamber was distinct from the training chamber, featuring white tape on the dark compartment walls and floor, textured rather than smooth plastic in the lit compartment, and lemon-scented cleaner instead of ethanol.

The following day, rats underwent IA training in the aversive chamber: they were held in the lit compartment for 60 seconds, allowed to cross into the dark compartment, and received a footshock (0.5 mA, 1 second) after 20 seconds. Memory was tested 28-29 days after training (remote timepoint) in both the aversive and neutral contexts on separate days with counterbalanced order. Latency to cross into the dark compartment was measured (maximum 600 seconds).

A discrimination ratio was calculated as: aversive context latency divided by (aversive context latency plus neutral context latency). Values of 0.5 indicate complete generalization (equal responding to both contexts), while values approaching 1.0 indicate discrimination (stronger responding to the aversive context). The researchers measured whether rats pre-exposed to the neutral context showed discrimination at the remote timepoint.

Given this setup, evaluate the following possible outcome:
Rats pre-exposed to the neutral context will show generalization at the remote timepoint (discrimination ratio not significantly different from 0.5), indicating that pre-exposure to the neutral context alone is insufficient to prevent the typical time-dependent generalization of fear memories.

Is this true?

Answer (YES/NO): YES